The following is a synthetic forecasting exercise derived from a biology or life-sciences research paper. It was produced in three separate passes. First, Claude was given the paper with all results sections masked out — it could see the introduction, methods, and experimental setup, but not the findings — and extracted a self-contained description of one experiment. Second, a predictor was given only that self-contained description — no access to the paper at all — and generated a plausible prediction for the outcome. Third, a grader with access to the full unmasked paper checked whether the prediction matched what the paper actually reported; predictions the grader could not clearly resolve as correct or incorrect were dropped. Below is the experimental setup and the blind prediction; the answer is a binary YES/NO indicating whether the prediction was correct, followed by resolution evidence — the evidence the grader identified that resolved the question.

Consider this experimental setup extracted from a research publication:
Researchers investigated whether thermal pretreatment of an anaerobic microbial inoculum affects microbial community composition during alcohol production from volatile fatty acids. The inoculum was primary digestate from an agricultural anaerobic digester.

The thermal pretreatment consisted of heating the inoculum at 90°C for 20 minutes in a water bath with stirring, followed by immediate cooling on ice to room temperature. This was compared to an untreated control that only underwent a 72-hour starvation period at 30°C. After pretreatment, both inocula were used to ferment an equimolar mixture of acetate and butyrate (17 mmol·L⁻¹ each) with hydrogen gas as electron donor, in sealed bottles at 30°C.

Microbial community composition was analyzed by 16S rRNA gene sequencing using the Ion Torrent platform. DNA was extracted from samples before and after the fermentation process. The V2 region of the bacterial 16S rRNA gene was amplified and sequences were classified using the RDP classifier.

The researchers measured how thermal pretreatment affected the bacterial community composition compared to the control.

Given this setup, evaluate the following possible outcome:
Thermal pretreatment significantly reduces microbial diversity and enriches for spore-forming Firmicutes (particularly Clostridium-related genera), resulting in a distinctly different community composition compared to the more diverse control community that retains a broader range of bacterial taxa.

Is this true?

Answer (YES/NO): NO